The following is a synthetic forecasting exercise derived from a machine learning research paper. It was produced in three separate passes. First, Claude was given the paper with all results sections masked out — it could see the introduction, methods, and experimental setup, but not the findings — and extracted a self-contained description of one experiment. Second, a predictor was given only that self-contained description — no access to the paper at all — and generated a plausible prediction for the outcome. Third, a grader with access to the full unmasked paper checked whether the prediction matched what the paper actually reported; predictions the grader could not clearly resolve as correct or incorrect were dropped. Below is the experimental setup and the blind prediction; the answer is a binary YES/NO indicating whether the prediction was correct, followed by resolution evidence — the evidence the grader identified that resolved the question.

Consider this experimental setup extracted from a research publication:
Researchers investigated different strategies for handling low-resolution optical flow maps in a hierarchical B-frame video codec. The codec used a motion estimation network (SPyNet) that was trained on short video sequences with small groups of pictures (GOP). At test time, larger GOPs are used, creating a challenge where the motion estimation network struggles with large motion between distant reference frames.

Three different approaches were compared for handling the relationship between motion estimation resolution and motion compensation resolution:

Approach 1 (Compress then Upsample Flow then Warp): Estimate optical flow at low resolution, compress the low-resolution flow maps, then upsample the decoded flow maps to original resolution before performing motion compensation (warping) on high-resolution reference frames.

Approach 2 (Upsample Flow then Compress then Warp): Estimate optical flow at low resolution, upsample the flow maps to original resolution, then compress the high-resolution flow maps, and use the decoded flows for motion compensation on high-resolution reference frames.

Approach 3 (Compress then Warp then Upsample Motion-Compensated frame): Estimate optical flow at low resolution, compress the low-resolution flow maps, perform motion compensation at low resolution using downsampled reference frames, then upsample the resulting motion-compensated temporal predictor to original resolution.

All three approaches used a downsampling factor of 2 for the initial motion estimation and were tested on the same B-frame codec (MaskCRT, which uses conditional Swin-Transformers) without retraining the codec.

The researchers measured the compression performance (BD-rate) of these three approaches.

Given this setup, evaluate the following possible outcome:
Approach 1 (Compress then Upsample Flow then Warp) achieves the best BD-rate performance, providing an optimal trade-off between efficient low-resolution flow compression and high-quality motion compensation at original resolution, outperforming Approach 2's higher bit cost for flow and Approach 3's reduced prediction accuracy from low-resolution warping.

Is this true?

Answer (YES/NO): YES